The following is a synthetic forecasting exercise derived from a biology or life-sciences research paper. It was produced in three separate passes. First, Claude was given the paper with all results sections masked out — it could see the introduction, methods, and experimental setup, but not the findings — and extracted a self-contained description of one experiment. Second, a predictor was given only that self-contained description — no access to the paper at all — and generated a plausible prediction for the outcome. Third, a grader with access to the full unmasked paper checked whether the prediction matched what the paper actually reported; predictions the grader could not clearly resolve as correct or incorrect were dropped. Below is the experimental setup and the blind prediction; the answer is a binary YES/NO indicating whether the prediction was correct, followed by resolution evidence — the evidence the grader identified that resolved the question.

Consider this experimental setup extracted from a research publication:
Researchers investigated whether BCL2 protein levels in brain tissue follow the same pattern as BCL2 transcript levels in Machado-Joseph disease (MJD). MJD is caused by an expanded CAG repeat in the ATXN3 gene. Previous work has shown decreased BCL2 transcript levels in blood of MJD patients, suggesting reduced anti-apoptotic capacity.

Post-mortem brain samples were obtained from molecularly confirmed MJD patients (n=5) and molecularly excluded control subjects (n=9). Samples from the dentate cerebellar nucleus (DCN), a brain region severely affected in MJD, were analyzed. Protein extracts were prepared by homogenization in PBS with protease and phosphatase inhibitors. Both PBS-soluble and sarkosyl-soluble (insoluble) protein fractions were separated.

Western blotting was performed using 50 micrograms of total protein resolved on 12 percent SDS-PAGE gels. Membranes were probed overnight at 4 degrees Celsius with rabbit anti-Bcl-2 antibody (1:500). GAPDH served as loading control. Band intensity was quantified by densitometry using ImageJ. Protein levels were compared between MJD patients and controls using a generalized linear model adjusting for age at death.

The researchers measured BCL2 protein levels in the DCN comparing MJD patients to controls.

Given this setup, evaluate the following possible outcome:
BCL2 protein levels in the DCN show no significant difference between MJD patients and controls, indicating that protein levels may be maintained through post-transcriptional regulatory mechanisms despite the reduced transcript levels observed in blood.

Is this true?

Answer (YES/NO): NO